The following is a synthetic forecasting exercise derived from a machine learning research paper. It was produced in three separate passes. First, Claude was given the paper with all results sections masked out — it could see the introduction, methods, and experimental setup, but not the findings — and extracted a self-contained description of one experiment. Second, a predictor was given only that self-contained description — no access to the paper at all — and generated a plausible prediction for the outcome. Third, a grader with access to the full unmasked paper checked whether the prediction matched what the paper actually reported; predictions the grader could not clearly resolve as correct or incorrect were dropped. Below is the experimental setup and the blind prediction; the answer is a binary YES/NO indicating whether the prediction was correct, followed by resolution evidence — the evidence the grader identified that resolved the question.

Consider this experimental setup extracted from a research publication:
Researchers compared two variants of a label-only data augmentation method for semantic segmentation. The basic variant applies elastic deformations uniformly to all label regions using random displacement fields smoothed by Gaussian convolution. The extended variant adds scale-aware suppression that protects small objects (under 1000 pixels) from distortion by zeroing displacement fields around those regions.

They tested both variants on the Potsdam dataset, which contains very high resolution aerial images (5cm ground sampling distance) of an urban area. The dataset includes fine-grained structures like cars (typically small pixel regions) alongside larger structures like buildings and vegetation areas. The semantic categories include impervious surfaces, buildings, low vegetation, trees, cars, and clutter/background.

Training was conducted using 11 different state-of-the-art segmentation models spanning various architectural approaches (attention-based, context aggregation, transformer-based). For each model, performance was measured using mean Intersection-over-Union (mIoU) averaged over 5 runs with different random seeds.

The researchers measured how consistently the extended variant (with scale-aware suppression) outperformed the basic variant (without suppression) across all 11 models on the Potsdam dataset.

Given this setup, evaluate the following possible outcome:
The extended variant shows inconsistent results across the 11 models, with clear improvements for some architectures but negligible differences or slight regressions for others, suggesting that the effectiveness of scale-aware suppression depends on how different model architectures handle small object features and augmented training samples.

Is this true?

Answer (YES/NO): NO